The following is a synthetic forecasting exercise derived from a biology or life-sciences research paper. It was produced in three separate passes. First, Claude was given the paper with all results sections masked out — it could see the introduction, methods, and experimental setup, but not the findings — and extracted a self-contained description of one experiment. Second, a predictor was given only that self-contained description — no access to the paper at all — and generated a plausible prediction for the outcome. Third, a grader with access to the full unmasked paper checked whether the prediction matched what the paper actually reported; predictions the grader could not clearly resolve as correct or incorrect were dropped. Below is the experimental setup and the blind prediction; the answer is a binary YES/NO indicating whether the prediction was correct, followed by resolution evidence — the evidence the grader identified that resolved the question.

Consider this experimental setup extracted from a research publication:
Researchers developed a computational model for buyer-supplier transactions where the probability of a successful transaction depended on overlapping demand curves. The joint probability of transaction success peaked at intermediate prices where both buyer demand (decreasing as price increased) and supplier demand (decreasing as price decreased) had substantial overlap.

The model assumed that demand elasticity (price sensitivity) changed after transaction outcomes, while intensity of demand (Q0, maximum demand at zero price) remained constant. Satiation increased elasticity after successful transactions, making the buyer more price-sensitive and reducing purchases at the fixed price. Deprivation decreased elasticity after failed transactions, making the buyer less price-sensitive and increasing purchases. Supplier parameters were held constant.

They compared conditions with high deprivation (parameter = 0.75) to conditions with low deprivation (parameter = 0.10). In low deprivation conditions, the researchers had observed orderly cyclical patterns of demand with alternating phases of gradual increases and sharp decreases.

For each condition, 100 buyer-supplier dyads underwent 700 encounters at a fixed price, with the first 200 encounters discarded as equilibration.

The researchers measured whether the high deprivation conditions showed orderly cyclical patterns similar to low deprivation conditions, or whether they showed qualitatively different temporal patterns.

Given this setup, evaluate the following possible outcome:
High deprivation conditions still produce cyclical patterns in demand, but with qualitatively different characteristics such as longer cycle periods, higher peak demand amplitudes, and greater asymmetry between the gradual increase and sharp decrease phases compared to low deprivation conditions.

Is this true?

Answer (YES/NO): NO